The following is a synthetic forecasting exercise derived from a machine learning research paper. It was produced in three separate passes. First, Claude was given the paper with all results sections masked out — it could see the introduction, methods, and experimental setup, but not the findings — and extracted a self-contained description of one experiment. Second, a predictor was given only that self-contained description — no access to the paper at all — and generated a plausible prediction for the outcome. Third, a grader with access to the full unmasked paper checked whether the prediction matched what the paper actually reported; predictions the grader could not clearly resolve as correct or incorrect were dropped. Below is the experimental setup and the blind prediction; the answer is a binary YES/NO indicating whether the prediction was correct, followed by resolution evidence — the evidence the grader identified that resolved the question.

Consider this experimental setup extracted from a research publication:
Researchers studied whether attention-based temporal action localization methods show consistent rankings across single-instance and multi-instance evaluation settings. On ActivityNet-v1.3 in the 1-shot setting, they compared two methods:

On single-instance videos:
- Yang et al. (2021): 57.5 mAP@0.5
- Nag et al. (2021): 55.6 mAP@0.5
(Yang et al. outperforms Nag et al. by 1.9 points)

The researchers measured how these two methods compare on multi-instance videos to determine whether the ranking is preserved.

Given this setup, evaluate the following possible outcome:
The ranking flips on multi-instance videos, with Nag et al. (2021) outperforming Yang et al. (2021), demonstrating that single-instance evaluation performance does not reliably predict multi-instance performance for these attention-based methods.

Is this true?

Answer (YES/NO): NO